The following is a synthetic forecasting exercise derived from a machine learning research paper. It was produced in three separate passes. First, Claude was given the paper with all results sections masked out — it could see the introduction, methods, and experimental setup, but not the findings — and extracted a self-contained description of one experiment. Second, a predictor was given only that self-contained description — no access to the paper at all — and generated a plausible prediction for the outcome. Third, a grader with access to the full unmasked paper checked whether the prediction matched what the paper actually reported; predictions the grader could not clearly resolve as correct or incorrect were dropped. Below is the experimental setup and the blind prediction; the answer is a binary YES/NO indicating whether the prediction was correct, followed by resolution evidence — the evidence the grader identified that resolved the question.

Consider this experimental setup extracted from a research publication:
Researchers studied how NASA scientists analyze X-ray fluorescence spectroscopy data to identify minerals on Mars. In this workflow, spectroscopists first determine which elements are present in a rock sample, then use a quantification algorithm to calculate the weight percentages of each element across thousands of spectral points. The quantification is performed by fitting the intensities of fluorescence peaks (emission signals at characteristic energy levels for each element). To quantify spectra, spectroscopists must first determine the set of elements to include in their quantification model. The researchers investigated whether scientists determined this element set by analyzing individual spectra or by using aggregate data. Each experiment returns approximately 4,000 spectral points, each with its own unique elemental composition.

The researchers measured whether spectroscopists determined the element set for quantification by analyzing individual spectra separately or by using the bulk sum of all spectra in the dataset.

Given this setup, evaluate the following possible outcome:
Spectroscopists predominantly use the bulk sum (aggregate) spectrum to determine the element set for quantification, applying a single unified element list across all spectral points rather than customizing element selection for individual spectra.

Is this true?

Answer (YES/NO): YES